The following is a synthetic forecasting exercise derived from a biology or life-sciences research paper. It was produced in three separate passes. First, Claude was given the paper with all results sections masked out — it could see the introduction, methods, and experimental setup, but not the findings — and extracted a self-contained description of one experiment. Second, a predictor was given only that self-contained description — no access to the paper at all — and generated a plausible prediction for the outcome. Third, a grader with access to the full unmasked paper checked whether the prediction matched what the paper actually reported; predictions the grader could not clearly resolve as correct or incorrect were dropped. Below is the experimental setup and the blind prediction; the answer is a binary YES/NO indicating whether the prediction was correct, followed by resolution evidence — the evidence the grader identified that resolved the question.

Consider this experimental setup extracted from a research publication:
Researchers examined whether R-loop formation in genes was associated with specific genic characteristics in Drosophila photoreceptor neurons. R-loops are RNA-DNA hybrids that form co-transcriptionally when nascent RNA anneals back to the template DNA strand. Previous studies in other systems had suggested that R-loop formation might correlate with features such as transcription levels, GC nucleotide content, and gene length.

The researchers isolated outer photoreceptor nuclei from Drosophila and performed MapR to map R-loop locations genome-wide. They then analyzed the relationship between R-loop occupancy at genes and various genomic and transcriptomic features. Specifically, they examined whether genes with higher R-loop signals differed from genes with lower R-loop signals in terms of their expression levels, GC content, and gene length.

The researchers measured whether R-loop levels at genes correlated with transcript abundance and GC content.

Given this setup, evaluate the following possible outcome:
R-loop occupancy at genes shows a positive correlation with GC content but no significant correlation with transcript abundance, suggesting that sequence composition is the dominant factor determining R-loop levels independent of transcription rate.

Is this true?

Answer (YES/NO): NO